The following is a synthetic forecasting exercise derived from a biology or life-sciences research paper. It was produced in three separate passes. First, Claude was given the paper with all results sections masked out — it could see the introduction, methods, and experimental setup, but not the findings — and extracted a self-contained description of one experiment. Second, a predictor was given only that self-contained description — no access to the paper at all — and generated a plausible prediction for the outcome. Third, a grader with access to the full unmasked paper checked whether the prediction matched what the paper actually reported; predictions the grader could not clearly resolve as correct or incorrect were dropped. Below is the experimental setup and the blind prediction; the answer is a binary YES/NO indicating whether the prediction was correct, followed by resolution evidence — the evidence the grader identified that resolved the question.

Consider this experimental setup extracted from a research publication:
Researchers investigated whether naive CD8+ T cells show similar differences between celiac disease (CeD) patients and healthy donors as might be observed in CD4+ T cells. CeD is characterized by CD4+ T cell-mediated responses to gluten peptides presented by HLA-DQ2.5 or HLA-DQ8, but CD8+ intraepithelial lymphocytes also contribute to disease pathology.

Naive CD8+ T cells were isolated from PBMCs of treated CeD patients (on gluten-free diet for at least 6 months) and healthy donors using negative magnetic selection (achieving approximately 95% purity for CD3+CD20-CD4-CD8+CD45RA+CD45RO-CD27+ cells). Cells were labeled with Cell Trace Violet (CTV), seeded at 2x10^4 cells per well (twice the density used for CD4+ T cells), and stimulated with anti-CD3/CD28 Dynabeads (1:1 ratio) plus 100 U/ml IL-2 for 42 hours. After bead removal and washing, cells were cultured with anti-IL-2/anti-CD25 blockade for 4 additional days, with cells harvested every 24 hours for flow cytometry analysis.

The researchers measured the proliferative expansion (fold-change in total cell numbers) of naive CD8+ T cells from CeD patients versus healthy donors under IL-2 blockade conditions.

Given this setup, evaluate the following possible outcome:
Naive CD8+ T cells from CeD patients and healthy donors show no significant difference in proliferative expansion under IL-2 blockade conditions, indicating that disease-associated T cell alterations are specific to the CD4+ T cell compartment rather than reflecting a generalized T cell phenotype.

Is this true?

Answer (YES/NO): YES